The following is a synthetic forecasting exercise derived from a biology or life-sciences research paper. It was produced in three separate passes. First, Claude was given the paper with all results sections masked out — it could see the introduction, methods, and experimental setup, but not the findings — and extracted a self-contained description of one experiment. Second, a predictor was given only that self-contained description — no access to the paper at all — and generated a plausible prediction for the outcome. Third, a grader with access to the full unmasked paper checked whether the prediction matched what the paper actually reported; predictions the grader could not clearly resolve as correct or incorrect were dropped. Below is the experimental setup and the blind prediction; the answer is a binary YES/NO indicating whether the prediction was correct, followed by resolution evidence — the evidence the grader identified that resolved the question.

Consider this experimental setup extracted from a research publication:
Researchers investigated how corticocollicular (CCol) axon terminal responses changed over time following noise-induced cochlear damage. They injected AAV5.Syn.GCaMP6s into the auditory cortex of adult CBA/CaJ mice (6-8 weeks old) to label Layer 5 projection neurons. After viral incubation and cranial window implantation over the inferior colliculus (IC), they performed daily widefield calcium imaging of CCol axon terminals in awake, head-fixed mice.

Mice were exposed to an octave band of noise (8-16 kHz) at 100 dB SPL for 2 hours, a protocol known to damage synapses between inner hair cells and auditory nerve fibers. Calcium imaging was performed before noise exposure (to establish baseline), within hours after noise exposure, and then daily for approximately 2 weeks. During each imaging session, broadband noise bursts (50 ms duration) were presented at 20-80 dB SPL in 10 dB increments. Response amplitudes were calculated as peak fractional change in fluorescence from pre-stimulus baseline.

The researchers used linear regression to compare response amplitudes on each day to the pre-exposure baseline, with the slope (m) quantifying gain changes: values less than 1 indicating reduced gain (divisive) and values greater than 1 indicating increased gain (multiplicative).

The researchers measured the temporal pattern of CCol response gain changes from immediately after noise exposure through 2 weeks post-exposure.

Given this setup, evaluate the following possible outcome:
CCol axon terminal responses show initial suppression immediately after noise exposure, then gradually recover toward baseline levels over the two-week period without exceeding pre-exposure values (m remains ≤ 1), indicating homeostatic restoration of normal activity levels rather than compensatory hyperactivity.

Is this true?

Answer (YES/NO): NO